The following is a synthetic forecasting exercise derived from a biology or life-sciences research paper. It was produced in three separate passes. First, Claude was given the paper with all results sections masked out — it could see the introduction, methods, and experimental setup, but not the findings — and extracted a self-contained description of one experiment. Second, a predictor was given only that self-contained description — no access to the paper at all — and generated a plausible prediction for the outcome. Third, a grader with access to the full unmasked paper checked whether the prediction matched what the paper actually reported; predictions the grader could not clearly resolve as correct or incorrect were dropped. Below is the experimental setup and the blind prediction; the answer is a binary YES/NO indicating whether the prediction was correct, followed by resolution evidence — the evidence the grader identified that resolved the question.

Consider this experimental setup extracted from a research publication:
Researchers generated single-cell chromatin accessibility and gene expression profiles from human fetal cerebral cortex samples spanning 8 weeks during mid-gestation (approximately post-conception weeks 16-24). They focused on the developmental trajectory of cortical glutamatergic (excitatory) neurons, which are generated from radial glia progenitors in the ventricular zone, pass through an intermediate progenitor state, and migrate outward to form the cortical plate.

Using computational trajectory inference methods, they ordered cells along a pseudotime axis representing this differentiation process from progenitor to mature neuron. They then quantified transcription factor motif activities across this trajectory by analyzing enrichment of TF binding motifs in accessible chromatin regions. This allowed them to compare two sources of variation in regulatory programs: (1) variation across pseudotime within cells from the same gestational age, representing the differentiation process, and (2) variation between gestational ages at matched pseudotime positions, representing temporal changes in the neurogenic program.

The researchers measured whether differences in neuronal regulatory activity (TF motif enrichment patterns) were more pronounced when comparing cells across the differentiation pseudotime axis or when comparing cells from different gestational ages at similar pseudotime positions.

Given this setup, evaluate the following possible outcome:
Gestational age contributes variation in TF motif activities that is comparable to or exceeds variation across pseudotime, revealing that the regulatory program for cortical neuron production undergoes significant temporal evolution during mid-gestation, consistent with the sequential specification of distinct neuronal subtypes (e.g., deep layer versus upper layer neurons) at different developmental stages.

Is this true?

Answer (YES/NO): NO